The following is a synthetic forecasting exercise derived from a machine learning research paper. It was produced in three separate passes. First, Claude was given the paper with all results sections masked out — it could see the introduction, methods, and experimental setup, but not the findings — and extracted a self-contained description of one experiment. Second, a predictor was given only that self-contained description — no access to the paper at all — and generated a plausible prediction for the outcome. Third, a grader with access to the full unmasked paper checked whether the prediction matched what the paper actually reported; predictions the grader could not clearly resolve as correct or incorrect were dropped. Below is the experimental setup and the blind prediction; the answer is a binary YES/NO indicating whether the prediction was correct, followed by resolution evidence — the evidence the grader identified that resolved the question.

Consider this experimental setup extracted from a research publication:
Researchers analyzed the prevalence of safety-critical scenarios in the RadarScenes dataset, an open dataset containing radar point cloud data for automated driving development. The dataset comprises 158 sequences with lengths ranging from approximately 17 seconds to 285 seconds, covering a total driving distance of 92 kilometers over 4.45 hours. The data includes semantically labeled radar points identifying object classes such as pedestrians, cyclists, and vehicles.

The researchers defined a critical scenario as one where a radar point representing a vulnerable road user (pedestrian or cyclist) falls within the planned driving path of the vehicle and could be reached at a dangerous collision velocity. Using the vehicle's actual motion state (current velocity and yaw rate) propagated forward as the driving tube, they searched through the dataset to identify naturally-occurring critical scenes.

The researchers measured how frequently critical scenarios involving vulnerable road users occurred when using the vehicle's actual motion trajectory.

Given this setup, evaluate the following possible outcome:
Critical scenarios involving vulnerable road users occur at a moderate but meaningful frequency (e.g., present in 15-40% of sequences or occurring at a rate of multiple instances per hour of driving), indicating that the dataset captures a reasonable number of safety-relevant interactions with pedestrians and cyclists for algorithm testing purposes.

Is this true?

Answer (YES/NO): NO